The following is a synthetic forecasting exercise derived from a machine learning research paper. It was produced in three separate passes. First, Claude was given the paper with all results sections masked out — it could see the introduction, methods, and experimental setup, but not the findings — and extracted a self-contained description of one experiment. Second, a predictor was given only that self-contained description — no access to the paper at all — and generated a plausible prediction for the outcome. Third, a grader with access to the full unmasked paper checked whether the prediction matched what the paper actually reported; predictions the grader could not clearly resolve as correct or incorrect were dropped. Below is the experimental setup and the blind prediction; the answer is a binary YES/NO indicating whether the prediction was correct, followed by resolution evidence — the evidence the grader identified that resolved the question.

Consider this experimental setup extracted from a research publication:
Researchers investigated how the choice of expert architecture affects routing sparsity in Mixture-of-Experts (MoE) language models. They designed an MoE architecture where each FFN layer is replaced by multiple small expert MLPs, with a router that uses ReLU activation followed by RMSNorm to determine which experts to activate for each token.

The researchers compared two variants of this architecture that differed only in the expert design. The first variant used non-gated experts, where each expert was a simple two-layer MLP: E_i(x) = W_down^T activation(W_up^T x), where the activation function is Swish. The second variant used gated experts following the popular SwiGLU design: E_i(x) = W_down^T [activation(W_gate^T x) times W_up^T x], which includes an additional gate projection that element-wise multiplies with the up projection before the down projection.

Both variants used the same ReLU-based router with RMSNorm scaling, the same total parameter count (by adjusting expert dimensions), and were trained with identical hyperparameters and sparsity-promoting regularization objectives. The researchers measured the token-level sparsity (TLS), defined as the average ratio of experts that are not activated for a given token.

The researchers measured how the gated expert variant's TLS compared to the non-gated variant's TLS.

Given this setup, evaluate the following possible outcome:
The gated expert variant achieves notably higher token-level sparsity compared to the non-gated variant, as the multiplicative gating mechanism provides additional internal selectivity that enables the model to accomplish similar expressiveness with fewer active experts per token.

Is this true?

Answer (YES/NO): NO